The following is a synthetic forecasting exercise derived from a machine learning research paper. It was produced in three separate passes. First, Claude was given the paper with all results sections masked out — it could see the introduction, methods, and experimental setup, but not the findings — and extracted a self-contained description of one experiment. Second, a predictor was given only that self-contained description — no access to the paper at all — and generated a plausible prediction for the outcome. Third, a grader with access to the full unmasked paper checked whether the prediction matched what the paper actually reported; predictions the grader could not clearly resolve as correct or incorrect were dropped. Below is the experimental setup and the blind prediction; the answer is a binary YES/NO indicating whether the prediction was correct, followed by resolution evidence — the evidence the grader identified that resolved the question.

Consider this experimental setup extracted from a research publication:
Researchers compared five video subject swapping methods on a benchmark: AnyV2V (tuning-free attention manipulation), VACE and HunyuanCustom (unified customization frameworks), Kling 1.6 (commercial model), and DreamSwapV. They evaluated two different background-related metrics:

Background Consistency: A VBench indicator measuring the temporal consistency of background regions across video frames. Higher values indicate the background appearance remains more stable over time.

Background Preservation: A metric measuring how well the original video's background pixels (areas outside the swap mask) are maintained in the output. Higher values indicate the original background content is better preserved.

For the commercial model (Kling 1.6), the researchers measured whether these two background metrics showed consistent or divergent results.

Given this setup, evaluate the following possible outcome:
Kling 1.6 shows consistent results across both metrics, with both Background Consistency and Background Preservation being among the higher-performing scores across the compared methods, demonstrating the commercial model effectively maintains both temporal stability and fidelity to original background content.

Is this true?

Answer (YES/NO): NO